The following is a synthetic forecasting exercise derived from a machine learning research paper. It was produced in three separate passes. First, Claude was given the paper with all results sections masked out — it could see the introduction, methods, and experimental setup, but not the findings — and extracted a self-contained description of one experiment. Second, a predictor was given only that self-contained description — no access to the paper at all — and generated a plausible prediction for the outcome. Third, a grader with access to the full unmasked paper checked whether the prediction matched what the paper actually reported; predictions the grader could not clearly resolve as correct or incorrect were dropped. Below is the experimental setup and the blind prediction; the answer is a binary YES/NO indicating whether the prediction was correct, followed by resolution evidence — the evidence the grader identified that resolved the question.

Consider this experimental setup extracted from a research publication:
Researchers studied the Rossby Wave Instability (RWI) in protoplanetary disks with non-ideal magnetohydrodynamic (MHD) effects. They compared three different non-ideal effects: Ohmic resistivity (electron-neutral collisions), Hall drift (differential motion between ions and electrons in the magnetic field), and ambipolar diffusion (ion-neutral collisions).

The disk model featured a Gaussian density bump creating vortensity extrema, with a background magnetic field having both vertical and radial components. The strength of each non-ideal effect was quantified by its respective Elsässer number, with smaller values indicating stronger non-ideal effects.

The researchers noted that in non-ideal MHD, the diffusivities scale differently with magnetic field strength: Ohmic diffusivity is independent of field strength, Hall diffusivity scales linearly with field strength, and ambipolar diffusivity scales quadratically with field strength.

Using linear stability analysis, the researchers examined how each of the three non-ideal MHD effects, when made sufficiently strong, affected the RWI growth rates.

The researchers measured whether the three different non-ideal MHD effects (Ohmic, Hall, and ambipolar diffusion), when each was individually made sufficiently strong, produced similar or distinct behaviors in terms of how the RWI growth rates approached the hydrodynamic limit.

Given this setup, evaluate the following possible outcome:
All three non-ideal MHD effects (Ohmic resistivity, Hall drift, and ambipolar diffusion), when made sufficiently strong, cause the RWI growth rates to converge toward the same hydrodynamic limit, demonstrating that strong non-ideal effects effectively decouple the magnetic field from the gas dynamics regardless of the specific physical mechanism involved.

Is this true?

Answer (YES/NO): YES